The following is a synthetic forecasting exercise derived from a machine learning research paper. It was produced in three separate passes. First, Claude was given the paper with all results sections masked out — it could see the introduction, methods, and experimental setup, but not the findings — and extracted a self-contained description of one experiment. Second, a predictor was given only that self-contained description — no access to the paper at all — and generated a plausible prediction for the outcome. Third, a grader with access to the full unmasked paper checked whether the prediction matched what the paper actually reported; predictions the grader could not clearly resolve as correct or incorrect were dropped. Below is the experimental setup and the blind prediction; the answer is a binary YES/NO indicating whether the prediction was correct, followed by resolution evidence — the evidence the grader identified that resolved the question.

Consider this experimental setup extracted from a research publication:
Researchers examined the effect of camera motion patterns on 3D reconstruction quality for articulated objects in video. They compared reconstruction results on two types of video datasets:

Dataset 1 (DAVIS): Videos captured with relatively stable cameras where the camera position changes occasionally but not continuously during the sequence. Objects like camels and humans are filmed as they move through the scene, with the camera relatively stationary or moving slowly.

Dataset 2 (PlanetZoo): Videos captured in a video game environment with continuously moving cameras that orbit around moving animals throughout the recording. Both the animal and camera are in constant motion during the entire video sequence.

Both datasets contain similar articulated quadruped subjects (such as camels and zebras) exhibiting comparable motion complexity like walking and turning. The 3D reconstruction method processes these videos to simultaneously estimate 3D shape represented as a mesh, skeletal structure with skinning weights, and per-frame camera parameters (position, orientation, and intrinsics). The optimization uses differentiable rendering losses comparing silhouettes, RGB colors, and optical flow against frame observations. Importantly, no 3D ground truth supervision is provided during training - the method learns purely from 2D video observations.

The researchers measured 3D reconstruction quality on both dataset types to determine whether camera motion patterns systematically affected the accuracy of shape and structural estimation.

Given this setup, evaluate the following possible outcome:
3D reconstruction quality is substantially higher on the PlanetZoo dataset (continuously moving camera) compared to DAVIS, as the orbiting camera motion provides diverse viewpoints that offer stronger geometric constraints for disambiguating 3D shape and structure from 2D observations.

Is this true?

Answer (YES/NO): NO